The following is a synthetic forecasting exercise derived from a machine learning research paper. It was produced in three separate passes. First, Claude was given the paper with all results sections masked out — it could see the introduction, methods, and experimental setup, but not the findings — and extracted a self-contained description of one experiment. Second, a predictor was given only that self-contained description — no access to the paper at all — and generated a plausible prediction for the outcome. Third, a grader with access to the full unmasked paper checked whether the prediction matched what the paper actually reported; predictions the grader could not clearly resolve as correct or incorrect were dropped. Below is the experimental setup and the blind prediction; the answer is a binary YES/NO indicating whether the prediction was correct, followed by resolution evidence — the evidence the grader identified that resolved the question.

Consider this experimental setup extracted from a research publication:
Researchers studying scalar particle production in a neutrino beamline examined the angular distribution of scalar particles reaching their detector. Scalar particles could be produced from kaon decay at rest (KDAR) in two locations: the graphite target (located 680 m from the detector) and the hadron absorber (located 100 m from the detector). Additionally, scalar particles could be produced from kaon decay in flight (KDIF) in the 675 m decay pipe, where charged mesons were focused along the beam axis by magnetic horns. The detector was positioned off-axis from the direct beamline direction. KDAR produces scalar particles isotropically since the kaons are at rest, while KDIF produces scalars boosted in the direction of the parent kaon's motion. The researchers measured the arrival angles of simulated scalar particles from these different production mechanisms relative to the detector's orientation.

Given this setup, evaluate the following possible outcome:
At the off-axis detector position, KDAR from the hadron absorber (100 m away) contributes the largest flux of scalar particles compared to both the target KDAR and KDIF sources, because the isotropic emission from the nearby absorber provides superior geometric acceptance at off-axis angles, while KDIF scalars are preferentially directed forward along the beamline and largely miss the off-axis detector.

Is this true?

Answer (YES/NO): NO